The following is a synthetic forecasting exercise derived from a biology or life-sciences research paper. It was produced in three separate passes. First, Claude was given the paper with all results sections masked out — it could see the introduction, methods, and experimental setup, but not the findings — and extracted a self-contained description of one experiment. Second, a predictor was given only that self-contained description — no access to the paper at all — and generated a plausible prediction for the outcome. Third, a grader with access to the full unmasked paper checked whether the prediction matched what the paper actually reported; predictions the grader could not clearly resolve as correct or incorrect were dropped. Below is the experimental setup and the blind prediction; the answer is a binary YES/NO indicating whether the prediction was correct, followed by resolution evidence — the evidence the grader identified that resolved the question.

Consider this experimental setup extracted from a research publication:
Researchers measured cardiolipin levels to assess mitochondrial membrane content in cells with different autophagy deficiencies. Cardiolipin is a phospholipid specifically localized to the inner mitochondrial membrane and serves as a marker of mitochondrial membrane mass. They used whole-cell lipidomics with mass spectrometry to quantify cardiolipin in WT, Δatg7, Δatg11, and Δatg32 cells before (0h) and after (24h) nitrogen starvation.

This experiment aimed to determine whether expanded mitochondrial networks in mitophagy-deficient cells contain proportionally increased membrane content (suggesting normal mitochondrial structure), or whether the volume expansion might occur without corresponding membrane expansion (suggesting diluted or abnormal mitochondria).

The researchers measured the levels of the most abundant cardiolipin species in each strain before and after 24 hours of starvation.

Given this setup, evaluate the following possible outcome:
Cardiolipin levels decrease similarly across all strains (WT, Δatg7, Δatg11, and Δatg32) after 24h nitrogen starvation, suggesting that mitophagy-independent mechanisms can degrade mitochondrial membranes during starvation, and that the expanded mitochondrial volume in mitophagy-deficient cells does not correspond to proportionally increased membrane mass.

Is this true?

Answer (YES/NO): NO